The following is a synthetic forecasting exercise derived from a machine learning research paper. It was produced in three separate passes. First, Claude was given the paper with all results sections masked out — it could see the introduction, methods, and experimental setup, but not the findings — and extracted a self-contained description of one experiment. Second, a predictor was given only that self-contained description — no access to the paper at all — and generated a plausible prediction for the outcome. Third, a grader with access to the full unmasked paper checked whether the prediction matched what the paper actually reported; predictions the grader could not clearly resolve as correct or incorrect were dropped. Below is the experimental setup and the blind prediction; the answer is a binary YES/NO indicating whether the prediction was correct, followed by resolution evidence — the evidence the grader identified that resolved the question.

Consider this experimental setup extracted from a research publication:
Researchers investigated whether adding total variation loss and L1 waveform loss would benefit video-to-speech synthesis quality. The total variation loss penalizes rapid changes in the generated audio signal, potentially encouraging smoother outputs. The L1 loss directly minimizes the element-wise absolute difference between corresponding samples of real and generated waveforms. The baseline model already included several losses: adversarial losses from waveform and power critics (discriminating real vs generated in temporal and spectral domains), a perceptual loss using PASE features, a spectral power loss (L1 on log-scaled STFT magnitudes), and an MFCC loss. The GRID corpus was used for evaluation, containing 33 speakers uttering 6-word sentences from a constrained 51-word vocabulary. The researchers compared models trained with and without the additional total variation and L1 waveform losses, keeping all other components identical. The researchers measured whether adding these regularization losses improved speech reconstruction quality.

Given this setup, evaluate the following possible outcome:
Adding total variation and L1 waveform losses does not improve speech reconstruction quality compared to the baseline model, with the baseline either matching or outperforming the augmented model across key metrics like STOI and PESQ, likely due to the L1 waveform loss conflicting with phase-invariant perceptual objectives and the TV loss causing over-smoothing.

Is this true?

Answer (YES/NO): NO